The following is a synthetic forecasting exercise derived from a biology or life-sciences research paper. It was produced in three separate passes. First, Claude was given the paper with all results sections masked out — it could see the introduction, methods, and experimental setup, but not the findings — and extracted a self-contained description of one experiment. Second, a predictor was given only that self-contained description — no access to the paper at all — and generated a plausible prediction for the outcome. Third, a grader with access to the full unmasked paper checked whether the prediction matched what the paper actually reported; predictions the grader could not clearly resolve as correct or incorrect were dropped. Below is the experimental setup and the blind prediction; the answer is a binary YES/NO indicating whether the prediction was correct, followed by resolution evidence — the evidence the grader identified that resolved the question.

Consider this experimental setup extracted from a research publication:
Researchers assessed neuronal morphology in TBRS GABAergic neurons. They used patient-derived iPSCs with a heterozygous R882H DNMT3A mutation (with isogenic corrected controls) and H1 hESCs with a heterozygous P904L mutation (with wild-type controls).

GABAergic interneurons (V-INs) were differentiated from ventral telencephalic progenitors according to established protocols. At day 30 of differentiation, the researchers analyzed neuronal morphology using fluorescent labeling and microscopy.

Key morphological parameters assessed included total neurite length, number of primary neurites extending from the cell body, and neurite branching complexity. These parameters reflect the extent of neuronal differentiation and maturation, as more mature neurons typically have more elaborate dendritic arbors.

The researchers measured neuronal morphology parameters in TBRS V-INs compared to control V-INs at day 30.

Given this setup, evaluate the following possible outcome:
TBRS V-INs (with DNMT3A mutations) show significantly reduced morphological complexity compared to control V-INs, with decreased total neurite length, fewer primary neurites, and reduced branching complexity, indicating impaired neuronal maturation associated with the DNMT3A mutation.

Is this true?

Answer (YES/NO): NO